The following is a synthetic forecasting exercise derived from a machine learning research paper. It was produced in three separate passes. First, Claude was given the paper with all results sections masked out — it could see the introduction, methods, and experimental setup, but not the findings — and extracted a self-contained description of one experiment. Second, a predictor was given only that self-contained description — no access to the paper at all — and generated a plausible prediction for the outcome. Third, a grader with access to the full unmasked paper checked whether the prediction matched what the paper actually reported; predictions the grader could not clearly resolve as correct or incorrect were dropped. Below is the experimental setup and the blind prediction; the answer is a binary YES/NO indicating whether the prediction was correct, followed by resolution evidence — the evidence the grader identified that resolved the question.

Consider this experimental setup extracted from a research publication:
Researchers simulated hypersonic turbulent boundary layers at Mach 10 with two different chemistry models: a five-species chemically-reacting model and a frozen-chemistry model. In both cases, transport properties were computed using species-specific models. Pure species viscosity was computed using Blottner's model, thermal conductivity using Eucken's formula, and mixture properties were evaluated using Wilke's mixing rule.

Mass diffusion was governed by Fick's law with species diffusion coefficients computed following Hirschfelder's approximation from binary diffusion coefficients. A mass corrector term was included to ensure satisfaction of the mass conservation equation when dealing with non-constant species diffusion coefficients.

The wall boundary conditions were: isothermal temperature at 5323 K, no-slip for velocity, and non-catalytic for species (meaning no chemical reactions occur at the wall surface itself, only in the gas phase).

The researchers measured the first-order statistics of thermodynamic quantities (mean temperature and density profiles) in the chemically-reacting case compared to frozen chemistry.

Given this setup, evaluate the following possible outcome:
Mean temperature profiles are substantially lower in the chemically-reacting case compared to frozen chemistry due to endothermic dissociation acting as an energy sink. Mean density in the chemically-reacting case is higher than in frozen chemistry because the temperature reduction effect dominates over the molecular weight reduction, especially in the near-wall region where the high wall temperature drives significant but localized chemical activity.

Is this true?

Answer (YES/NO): NO